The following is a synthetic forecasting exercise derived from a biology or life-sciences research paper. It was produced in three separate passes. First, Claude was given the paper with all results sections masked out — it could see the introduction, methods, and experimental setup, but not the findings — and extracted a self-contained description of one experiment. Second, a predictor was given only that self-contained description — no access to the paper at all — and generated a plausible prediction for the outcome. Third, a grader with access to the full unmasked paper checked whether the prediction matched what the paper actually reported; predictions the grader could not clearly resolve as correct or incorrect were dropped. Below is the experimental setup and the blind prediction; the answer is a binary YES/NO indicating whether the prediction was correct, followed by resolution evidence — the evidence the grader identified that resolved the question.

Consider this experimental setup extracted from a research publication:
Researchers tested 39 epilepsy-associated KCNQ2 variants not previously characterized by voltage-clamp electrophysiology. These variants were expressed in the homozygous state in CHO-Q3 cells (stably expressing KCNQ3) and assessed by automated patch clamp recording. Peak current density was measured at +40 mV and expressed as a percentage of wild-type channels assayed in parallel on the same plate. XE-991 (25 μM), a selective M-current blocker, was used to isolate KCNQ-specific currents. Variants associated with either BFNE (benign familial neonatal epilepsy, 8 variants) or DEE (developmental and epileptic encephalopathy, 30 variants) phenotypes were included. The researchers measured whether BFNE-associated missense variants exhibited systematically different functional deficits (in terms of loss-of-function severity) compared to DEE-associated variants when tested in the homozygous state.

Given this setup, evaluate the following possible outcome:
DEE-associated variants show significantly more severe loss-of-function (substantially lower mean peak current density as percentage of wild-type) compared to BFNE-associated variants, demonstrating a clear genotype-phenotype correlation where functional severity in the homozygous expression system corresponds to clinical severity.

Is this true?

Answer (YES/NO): NO